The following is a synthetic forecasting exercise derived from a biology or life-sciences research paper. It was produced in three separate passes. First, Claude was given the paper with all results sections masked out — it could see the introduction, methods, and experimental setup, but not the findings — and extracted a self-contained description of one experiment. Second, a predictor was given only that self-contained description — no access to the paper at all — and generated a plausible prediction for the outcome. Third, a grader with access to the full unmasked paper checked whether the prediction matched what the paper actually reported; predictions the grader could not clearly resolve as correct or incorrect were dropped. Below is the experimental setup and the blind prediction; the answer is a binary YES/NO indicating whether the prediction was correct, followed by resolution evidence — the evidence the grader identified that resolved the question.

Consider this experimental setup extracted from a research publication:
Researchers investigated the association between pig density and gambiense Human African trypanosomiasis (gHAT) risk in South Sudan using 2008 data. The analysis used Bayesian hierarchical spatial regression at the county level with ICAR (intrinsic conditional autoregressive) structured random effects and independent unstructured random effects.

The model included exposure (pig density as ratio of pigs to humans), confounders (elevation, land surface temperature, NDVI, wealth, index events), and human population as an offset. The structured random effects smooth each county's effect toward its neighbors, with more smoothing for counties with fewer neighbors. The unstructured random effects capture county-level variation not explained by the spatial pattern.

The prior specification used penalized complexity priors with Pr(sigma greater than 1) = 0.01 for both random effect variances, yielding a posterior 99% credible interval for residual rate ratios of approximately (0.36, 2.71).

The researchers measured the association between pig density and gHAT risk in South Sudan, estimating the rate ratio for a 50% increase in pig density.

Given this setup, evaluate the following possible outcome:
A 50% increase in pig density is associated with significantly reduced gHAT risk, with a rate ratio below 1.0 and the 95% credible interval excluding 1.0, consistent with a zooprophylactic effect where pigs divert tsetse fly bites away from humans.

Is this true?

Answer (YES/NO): YES